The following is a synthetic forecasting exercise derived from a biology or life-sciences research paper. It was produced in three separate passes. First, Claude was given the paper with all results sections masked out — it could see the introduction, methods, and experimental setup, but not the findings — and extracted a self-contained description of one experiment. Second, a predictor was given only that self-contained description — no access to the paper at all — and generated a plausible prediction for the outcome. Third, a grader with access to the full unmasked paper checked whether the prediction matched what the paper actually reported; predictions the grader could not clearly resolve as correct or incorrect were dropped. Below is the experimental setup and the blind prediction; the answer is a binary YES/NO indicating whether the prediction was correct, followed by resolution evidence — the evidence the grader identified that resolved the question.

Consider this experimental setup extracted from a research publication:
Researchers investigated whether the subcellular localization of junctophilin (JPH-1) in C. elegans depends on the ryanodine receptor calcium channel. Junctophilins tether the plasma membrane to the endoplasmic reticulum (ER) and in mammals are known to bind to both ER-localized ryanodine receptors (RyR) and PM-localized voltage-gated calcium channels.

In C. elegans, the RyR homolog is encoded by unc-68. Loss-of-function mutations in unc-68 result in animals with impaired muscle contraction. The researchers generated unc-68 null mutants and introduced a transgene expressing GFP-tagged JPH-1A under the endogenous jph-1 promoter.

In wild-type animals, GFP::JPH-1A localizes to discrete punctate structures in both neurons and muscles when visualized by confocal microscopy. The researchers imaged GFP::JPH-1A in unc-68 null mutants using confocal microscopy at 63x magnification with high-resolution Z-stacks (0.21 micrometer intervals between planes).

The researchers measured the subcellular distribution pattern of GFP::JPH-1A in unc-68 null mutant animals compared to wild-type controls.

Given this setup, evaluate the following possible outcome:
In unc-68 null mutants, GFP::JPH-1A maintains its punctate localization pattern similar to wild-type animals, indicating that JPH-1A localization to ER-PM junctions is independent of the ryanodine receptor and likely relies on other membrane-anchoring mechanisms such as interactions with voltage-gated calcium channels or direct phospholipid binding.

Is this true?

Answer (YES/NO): NO